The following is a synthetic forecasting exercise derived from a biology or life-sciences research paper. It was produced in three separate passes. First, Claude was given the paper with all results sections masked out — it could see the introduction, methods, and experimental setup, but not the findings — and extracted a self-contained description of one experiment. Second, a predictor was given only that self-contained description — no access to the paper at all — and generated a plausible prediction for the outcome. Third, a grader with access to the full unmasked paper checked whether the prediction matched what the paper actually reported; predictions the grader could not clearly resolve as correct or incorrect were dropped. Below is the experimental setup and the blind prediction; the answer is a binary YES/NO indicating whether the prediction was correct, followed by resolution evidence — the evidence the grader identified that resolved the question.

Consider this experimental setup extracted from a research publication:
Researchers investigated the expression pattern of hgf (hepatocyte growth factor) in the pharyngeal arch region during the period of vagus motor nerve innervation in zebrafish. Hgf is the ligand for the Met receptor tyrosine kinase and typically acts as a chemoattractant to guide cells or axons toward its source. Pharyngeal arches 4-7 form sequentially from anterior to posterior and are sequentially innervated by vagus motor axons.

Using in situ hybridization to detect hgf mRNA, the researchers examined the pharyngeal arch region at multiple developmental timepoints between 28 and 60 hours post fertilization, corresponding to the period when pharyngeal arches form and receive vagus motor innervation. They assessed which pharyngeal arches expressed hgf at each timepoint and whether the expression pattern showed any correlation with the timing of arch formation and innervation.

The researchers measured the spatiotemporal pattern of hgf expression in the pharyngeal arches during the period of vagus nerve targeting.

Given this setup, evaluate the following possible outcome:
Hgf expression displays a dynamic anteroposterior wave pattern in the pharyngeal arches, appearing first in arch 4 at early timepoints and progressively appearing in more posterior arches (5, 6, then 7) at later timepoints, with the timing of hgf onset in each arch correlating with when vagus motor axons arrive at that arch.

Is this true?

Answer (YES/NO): YES